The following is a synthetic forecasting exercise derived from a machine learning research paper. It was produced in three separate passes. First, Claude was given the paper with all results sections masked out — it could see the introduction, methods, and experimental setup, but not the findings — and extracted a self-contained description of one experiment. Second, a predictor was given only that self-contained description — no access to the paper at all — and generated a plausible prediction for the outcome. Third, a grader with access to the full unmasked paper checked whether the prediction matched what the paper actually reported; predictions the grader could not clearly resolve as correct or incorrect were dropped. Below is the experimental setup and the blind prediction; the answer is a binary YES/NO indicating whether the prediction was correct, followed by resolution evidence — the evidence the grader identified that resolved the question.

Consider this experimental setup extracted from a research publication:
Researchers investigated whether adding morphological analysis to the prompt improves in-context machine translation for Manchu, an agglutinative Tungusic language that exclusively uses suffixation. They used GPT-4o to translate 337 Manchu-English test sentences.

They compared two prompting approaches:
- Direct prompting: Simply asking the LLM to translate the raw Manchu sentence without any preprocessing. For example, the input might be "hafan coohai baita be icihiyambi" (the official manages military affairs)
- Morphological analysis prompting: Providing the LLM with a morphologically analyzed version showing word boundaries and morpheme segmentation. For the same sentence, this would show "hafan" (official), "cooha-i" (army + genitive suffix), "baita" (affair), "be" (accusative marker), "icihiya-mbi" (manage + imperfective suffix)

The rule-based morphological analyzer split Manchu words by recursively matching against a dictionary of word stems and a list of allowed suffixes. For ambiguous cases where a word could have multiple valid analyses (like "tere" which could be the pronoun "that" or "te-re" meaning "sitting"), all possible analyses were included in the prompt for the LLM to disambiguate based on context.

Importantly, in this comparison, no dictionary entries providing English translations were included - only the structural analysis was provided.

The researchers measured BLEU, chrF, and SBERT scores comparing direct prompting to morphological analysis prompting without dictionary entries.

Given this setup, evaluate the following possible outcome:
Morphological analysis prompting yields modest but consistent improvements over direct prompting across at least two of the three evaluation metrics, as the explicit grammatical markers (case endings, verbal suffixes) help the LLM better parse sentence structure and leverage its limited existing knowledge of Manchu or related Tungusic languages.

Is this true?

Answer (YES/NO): NO